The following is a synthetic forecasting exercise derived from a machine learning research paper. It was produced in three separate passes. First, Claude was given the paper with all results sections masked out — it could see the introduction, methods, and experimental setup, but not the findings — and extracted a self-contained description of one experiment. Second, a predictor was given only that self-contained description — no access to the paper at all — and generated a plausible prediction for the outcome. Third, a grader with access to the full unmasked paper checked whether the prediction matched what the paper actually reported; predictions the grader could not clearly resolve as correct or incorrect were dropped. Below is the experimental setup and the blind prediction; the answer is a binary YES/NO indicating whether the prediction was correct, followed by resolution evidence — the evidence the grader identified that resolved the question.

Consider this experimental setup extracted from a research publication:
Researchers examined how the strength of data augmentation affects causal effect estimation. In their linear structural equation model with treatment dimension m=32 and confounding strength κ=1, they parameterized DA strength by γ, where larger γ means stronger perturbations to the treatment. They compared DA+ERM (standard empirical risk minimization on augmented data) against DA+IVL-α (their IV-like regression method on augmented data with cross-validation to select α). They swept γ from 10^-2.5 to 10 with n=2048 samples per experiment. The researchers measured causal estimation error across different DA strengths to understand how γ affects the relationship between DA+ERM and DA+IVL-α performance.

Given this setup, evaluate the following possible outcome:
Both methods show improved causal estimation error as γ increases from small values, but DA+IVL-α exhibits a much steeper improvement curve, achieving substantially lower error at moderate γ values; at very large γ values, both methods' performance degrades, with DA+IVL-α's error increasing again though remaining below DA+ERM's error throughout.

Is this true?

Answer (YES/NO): NO